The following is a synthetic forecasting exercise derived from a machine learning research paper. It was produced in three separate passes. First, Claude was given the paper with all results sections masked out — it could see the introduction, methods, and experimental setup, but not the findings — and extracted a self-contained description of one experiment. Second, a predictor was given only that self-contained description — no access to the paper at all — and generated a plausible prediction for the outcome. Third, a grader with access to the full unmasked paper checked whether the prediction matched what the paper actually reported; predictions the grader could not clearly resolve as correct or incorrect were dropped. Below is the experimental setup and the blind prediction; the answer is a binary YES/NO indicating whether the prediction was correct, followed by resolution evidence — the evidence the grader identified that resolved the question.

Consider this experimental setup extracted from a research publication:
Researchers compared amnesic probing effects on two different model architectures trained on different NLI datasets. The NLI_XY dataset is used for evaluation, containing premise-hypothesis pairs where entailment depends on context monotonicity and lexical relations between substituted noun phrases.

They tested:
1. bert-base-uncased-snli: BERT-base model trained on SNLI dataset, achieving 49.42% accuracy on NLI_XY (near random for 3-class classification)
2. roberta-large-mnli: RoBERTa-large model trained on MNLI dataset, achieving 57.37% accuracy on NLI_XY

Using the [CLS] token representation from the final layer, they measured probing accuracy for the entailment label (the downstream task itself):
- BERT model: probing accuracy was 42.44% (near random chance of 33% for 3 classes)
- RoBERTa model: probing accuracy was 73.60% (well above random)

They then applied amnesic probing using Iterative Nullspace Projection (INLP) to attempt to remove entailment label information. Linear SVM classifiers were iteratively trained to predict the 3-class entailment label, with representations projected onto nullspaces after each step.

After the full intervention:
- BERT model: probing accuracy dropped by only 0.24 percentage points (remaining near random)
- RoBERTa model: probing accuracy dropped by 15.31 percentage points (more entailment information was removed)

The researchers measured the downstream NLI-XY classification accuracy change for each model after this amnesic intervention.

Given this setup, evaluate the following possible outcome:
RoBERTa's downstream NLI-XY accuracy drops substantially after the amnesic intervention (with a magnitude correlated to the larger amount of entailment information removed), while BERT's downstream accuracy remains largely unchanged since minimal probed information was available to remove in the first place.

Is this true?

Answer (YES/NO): NO